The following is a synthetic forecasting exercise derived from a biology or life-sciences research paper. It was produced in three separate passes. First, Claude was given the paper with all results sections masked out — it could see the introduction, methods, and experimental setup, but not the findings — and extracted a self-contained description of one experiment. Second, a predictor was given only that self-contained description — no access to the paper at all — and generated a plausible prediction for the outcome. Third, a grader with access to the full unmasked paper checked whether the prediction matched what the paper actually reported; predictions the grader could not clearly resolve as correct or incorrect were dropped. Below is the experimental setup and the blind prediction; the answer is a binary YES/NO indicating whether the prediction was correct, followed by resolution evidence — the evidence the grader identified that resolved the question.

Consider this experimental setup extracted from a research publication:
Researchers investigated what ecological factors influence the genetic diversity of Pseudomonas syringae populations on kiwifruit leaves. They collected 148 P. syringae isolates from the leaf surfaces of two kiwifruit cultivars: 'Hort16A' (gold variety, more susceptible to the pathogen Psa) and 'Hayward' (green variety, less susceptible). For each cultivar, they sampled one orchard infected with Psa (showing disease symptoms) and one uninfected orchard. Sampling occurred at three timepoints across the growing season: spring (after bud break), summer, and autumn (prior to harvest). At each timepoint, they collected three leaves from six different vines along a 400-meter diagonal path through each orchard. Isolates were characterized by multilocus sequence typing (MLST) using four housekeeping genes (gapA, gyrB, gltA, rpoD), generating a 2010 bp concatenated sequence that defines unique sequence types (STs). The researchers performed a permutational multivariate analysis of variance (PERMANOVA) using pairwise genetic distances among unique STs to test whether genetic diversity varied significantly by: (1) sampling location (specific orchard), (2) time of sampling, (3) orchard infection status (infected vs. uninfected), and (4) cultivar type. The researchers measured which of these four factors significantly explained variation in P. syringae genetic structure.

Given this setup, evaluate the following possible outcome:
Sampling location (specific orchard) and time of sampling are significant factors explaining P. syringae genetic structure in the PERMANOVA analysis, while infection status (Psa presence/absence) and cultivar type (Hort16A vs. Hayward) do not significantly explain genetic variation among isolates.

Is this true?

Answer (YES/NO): NO